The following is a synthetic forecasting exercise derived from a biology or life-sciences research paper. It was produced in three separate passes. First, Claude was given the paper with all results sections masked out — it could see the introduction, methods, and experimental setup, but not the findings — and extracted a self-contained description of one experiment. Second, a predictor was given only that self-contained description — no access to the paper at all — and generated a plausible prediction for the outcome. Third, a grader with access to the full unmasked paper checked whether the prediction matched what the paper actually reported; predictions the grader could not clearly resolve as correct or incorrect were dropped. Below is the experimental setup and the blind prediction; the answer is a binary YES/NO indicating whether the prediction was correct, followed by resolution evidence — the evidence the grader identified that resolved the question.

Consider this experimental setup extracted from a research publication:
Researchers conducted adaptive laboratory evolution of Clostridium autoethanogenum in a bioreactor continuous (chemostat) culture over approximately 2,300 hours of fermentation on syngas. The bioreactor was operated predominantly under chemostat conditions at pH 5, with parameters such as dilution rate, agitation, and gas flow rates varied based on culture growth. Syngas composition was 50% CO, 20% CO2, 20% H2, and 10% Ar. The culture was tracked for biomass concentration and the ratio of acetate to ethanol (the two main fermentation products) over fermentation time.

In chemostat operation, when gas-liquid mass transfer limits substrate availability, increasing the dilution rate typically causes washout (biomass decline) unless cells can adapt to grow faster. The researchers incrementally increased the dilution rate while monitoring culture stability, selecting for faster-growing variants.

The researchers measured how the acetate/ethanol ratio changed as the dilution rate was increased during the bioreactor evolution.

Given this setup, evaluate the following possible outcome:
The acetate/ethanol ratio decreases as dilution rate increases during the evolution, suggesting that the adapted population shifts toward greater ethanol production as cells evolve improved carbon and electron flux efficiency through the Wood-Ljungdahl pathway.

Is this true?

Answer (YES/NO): YES